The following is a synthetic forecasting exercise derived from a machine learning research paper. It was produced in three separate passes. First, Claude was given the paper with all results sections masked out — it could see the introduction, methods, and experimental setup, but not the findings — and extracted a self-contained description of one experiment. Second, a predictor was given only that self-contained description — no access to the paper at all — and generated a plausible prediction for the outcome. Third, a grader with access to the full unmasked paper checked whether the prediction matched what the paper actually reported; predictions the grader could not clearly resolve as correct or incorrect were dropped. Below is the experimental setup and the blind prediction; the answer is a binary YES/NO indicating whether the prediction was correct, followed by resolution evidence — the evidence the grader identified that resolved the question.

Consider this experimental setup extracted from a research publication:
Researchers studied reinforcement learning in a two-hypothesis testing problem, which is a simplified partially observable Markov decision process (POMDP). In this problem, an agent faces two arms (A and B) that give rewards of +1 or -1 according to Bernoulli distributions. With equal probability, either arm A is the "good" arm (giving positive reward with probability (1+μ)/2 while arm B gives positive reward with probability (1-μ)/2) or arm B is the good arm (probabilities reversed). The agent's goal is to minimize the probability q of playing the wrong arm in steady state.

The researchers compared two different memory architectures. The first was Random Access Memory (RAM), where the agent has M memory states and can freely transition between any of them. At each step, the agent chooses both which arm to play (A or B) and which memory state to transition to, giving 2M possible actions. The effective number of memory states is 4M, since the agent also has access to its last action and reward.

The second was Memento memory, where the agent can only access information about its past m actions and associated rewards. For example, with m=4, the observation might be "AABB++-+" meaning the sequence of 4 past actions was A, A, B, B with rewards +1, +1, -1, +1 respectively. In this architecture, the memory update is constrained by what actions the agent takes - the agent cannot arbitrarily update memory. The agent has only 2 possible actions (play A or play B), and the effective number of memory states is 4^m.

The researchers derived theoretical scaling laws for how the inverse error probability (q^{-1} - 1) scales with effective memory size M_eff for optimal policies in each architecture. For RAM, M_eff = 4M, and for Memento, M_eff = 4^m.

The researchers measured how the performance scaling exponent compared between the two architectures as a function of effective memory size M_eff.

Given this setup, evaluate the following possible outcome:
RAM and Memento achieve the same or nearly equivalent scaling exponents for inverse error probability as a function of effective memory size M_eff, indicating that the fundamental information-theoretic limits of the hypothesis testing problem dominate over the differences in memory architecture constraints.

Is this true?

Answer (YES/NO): NO